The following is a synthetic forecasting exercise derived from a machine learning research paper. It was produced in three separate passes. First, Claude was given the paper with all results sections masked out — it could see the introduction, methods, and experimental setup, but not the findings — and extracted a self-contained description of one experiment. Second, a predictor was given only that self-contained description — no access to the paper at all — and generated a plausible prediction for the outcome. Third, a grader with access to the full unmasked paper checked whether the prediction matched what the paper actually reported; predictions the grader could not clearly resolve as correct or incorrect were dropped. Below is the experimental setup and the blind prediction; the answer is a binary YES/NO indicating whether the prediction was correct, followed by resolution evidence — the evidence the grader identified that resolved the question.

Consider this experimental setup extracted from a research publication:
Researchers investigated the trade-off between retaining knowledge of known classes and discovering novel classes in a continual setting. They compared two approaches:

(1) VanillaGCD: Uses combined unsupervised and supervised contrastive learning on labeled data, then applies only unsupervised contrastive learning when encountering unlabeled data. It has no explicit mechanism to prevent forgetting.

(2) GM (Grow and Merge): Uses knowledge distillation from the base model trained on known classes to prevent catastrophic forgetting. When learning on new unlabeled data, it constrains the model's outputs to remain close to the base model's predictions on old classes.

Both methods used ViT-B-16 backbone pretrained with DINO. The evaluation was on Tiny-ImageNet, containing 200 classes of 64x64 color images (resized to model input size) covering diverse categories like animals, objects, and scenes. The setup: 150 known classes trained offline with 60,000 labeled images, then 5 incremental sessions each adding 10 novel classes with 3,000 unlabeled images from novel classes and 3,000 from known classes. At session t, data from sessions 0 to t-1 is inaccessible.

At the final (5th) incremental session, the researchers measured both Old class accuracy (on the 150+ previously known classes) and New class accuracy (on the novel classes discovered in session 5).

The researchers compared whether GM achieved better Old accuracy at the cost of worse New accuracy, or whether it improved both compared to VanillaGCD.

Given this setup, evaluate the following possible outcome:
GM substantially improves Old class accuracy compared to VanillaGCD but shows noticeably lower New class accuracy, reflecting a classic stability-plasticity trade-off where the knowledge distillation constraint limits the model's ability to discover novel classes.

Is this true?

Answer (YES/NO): YES